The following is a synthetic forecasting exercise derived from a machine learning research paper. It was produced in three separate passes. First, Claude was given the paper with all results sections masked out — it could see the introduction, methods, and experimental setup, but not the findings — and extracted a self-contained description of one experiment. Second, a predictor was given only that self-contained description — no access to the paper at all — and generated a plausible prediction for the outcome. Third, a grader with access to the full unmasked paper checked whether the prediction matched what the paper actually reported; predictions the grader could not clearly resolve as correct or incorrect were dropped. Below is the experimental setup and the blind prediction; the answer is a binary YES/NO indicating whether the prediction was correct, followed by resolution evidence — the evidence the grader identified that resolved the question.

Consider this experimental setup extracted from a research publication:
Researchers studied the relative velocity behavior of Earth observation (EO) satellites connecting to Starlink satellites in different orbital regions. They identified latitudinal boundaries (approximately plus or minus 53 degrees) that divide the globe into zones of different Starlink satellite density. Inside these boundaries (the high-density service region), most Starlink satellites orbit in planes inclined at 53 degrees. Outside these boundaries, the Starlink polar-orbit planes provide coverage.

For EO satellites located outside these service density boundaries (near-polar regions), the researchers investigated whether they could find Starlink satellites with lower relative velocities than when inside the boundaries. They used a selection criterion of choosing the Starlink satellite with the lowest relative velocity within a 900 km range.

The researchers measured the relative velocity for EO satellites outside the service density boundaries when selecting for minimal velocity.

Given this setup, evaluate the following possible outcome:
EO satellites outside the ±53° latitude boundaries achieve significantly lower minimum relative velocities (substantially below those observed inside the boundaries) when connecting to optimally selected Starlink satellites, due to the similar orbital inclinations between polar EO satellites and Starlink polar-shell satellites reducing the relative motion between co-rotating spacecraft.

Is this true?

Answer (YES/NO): YES